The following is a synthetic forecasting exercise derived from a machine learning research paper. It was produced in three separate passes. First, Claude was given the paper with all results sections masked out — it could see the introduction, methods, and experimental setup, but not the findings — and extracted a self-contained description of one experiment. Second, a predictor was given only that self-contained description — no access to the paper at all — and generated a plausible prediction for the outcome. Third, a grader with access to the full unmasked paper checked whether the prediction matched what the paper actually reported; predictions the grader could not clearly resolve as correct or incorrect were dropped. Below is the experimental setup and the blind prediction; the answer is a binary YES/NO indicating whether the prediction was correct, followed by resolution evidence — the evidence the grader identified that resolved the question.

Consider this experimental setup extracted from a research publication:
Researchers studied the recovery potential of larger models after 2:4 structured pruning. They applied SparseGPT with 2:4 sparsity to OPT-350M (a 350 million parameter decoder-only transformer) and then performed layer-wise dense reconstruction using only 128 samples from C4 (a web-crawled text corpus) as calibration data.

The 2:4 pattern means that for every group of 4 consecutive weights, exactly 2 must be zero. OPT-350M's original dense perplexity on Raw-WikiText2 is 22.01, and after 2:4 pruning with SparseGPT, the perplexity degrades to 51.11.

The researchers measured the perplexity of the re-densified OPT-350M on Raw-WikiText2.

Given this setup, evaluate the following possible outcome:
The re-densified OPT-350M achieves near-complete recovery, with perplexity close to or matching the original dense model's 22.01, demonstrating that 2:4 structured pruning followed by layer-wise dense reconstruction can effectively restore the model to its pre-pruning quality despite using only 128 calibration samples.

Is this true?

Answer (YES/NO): YES